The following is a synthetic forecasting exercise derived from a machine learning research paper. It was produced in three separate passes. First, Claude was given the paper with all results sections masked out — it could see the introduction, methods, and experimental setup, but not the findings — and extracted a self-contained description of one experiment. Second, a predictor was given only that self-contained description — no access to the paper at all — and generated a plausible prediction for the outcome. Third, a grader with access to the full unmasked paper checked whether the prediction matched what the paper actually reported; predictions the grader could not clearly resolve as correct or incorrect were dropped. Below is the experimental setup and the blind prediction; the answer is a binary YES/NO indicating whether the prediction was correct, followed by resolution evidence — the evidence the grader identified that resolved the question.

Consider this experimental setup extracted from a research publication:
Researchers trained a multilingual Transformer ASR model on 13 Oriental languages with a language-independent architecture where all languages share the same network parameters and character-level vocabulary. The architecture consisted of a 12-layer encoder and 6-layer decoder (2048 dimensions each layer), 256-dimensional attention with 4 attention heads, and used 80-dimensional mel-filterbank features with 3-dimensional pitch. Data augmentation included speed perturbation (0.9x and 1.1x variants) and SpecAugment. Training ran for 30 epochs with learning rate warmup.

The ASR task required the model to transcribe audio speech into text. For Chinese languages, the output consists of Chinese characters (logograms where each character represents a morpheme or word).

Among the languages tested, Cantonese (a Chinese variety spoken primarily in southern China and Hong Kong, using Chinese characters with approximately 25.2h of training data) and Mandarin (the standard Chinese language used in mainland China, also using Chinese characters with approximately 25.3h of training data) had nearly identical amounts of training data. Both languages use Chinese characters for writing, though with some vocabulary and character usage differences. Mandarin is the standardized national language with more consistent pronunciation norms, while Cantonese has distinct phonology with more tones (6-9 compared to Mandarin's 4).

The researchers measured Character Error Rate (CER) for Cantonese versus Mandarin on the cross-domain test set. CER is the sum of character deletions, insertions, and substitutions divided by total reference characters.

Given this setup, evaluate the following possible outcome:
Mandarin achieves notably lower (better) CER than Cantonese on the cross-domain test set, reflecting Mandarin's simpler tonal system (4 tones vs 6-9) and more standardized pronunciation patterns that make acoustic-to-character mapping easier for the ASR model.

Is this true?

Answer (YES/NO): NO